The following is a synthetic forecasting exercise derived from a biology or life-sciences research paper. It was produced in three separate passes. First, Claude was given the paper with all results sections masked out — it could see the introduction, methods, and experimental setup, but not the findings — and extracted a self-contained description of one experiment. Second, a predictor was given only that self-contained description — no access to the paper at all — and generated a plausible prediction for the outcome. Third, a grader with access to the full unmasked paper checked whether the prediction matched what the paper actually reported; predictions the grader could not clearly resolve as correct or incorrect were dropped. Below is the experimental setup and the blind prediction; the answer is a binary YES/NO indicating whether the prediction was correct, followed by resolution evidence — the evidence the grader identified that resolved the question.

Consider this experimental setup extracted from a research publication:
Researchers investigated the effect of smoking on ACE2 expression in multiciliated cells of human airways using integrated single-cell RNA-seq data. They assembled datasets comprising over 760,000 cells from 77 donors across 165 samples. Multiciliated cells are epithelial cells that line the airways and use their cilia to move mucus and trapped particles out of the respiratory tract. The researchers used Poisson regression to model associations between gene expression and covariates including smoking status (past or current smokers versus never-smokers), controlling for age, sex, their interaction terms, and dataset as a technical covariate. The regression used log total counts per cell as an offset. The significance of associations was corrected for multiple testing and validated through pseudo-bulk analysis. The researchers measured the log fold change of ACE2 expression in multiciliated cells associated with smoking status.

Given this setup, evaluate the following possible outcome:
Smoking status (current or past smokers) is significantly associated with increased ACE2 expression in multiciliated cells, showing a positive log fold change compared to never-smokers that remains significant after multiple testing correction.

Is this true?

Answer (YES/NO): YES